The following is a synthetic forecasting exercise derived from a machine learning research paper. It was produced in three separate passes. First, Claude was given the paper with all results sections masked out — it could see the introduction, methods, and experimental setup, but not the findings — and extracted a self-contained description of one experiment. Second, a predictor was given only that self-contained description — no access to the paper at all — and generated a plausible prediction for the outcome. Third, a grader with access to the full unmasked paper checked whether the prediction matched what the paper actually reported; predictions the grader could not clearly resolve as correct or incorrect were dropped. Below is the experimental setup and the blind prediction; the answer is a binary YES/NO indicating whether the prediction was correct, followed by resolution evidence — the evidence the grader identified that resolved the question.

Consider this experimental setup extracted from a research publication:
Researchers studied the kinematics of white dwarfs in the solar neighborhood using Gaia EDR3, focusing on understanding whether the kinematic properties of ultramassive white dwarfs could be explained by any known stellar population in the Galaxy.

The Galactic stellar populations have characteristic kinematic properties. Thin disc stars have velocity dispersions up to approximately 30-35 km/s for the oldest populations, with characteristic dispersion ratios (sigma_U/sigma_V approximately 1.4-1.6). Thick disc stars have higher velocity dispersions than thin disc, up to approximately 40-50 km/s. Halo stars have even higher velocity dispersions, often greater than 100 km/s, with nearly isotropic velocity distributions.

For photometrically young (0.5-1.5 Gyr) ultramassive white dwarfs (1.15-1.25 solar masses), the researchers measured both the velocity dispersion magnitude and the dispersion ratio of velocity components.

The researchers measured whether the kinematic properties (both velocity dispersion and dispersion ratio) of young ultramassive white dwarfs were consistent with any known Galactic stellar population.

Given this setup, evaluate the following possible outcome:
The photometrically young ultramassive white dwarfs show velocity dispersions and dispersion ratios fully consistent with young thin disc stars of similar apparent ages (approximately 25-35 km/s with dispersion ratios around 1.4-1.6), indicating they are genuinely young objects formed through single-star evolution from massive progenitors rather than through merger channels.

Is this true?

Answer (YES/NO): NO